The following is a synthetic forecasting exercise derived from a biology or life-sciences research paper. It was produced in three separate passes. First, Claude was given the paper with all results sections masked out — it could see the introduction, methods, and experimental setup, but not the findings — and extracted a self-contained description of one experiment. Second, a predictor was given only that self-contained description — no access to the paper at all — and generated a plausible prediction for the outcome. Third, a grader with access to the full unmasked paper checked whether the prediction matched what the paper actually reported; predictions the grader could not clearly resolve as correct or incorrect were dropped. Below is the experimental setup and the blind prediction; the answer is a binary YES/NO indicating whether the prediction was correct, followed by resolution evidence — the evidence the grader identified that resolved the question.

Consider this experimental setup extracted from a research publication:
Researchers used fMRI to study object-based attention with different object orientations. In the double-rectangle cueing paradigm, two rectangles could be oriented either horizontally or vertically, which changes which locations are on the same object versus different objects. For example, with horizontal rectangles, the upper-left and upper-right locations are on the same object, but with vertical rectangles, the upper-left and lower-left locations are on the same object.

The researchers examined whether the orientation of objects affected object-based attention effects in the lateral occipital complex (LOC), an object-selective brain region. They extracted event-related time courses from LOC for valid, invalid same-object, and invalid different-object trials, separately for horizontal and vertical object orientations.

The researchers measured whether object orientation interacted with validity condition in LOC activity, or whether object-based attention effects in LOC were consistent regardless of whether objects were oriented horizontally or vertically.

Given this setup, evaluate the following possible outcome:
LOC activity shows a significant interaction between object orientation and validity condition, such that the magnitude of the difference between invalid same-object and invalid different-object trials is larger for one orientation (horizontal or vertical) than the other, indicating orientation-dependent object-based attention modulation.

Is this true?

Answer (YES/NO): NO